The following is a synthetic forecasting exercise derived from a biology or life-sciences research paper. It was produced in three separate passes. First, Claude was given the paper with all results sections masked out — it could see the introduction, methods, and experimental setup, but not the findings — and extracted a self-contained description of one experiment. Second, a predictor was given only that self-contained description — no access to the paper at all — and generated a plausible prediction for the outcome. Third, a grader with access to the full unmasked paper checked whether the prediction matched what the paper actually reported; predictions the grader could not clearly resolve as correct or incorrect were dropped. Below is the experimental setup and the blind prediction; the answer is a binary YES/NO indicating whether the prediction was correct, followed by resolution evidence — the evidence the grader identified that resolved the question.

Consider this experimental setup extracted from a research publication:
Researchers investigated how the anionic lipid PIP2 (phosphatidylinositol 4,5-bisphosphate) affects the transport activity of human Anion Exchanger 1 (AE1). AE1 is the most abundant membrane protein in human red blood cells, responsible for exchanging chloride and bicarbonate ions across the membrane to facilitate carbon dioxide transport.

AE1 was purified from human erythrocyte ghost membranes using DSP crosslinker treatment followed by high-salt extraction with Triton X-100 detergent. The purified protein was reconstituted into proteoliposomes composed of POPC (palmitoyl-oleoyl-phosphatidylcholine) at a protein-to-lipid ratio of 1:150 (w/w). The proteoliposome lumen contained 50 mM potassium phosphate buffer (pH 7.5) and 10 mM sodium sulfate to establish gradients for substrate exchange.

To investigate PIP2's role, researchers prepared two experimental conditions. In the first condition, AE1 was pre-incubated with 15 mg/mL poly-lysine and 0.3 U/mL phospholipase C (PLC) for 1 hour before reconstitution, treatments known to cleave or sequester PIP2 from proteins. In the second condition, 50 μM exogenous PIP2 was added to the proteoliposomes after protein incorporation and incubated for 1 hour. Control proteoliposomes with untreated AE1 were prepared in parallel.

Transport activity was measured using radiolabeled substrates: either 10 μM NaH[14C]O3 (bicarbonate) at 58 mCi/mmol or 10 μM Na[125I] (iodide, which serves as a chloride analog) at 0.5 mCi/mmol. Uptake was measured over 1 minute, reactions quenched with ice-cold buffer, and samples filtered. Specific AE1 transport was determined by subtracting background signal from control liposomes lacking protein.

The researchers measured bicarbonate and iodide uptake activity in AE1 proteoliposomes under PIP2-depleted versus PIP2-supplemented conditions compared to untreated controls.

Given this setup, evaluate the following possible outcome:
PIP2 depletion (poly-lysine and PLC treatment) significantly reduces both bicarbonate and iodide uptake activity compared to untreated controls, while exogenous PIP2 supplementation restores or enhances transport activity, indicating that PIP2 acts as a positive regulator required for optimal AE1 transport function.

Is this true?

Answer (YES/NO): NO